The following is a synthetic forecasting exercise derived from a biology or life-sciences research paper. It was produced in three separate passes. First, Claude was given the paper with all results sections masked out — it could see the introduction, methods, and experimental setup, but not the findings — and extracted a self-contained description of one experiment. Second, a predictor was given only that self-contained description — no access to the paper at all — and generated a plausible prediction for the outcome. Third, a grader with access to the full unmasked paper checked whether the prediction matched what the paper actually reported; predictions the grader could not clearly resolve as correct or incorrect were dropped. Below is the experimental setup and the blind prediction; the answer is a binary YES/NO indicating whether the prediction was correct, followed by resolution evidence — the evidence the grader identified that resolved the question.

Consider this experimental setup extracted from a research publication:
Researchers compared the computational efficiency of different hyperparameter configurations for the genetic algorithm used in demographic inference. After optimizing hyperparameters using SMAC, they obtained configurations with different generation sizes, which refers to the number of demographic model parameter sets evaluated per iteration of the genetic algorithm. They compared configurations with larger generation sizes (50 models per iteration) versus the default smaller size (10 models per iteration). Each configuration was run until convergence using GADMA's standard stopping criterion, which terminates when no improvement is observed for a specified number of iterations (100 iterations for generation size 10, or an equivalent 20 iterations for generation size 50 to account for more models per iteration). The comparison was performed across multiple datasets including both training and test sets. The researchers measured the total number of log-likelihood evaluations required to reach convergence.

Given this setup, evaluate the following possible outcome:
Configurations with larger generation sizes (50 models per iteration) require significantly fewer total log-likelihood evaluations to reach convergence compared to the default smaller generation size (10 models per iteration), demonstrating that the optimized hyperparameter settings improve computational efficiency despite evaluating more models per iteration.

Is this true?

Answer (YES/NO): NO